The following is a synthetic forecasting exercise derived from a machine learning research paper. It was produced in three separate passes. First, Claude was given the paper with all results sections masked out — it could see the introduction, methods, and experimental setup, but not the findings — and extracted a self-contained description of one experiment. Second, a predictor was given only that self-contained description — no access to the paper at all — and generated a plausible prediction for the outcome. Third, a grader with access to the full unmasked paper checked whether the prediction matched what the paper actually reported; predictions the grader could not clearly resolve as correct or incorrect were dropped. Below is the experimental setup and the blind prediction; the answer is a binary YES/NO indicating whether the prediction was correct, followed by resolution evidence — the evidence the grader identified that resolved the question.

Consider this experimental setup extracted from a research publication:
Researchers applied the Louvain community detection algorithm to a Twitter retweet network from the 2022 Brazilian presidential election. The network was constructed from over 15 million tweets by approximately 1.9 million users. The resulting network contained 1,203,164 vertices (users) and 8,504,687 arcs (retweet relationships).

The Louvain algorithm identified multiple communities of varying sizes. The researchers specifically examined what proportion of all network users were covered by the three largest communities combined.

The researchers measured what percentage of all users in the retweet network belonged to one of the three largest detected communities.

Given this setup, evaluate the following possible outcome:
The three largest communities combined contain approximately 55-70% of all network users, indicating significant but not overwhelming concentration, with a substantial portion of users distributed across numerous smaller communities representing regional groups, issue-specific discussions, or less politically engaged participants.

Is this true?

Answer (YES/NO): NO